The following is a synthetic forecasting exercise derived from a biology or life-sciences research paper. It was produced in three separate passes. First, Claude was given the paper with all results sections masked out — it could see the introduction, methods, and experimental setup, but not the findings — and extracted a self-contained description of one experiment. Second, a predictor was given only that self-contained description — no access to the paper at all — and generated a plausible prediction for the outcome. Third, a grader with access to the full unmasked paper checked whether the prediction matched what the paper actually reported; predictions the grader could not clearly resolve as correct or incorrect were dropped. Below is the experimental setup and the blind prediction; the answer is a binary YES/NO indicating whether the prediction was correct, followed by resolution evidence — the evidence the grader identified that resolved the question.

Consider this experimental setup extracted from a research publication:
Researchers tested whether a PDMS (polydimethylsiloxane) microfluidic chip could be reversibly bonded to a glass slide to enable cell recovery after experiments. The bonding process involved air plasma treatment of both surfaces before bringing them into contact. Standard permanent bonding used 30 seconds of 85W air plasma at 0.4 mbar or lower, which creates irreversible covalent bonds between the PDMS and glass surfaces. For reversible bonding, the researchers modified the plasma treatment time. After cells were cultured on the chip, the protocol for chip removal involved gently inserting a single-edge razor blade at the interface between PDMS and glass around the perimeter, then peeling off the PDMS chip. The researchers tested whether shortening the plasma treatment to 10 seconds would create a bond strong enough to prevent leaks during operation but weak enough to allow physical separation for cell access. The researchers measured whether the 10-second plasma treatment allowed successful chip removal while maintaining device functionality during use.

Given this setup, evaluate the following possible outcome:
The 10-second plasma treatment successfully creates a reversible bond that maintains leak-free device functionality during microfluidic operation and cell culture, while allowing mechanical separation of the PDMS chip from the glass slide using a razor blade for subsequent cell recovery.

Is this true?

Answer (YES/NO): YES